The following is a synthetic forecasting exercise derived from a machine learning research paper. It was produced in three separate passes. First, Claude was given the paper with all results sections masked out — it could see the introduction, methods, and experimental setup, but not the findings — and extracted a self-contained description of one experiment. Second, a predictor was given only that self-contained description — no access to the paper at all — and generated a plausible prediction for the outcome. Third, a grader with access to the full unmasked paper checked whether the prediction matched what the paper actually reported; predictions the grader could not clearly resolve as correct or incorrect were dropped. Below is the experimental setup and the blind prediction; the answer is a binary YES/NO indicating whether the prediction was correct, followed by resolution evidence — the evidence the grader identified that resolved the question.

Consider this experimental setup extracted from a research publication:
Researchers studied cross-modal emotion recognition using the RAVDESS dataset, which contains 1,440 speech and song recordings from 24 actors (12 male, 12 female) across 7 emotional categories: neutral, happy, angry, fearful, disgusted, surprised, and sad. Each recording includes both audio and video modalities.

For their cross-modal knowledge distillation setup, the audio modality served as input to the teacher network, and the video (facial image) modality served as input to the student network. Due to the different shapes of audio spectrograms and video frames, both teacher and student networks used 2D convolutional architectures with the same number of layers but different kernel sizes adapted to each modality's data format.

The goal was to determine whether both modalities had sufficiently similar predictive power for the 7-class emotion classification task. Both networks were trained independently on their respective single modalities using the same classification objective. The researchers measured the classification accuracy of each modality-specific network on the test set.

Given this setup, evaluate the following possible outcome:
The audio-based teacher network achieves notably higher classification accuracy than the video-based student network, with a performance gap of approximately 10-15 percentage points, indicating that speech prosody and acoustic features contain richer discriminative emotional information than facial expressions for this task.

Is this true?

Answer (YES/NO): NO